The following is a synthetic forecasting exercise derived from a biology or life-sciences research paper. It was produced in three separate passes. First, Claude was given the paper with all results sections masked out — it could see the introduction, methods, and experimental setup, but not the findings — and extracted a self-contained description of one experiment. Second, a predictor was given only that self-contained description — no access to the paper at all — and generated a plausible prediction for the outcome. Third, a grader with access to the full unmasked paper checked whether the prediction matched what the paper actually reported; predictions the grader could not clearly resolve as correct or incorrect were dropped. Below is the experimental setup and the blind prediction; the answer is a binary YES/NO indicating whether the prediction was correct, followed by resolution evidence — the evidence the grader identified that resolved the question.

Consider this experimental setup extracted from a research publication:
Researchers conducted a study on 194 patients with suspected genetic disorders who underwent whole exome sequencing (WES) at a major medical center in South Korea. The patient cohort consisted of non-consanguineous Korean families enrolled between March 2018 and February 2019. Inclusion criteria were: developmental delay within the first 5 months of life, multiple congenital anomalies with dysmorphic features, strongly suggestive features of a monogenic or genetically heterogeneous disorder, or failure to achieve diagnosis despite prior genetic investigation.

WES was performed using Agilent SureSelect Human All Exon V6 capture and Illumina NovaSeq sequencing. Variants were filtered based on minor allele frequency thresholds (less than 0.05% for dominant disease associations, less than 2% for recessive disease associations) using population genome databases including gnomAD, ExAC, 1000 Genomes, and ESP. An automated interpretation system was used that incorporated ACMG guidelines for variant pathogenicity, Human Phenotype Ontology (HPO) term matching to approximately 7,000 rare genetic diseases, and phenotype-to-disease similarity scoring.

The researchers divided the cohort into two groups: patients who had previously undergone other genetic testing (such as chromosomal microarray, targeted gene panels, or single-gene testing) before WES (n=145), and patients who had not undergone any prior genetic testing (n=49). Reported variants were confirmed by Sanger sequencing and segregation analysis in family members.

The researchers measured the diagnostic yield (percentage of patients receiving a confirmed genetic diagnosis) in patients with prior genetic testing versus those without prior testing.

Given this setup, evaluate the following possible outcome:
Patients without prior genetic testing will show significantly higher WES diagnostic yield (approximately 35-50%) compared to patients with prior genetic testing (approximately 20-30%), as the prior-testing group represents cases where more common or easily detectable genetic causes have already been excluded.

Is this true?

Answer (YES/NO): NO